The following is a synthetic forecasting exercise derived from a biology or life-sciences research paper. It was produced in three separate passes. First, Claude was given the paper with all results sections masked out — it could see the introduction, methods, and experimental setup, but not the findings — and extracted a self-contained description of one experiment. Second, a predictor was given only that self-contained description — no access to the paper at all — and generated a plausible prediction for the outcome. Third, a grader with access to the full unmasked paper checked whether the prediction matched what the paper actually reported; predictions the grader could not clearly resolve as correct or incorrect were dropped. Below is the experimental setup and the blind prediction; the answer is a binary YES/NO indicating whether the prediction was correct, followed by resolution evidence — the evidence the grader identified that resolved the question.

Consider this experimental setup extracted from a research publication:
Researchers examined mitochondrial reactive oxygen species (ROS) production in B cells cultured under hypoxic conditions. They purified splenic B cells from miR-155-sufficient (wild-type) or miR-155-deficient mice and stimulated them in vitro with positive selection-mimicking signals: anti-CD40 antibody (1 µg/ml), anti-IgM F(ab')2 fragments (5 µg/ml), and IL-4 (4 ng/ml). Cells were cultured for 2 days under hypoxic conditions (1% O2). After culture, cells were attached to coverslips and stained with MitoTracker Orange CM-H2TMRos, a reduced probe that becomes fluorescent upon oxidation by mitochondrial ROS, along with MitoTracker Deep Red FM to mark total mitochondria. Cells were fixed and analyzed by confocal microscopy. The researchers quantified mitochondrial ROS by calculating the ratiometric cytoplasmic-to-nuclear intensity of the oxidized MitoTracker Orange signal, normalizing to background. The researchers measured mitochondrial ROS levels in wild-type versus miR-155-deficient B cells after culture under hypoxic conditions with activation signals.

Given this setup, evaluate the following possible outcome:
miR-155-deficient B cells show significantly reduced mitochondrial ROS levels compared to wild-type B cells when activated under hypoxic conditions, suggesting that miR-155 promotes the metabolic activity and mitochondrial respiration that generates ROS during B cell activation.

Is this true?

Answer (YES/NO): NO